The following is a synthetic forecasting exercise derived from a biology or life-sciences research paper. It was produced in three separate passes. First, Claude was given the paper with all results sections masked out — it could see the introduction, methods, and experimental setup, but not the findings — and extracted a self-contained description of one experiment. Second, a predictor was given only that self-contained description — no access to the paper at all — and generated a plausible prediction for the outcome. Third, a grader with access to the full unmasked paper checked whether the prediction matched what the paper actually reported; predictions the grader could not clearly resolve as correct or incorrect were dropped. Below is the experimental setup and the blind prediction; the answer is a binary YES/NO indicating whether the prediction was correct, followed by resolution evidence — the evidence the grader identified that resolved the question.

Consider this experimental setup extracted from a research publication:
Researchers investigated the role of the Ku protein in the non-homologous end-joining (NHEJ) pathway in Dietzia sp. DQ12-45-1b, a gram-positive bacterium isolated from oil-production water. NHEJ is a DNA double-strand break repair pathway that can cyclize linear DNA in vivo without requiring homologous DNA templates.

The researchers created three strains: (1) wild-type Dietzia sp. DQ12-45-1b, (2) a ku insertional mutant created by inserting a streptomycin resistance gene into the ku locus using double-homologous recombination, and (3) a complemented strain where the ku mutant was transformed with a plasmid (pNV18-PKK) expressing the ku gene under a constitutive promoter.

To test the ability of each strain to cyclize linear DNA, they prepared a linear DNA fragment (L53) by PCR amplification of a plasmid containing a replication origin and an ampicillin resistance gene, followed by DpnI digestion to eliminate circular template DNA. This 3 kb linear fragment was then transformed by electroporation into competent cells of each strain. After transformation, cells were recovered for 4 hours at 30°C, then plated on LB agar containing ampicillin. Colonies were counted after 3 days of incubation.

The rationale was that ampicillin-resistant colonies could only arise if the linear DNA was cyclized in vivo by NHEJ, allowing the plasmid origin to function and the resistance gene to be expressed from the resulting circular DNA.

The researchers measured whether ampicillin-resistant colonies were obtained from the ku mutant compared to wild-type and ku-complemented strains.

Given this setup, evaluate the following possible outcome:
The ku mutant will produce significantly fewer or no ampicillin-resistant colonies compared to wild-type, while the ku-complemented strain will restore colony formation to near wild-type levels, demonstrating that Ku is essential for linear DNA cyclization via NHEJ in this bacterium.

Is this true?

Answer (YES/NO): YES